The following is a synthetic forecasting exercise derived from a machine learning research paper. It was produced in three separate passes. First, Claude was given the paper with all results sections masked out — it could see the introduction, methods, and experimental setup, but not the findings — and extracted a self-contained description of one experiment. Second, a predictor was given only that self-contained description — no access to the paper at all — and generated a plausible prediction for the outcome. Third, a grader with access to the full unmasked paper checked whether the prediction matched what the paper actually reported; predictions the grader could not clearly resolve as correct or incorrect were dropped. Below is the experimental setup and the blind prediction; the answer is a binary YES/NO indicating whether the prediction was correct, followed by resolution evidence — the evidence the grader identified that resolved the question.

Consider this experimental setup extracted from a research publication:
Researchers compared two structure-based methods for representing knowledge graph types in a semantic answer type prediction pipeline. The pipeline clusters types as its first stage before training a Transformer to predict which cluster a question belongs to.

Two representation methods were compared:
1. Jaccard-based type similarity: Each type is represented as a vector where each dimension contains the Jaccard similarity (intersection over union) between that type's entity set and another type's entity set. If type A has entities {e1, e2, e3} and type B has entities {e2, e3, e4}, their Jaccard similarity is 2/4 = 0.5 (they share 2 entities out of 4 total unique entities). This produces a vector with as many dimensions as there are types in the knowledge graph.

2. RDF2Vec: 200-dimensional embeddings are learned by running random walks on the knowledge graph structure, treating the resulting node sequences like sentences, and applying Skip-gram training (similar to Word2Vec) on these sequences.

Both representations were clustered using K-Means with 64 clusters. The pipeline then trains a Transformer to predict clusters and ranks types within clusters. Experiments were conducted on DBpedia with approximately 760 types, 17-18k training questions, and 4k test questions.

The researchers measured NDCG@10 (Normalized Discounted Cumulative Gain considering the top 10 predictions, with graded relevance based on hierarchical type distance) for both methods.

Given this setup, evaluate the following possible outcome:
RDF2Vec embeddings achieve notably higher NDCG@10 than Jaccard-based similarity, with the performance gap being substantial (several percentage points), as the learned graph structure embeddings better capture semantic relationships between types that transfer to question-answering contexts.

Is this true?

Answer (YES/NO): NO